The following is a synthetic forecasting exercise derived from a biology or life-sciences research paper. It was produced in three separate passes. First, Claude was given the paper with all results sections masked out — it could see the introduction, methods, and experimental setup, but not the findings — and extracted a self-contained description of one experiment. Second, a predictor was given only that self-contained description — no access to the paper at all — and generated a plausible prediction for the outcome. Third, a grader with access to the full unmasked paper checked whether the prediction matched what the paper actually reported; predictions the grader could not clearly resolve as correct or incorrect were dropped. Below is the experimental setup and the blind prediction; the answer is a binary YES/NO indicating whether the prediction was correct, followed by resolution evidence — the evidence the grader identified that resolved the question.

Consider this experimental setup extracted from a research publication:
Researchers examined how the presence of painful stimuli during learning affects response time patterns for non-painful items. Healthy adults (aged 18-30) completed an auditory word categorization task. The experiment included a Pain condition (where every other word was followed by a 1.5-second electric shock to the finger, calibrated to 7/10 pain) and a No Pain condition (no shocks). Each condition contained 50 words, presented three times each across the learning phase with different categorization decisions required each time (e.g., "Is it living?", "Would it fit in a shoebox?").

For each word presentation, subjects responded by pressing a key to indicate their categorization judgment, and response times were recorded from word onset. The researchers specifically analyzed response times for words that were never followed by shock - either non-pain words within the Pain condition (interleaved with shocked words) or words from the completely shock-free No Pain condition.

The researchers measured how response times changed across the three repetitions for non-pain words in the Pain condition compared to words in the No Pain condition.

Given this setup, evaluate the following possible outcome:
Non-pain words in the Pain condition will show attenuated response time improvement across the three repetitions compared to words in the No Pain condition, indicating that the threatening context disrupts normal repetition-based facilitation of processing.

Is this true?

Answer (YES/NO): NO